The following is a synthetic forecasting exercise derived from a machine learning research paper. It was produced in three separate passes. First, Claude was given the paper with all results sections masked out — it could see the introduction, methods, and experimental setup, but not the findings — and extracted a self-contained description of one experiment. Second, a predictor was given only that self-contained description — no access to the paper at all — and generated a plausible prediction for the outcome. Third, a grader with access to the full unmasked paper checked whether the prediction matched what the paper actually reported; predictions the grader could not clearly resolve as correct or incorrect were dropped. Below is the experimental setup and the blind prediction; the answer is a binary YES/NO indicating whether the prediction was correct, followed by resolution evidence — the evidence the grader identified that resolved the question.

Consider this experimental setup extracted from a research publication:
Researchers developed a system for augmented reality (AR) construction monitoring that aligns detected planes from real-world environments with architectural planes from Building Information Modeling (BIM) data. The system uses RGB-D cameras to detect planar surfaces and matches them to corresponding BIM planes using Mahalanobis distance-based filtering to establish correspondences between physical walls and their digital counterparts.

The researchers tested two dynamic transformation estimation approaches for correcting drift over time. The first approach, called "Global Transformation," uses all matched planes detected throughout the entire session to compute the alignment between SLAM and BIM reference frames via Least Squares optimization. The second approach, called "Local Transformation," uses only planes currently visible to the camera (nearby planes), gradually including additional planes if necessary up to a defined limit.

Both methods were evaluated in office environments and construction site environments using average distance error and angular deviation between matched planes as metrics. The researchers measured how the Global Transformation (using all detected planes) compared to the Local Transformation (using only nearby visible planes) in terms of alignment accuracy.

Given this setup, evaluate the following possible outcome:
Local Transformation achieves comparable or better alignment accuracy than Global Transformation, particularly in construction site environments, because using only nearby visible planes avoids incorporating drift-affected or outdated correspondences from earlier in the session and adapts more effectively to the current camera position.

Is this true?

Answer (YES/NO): NO